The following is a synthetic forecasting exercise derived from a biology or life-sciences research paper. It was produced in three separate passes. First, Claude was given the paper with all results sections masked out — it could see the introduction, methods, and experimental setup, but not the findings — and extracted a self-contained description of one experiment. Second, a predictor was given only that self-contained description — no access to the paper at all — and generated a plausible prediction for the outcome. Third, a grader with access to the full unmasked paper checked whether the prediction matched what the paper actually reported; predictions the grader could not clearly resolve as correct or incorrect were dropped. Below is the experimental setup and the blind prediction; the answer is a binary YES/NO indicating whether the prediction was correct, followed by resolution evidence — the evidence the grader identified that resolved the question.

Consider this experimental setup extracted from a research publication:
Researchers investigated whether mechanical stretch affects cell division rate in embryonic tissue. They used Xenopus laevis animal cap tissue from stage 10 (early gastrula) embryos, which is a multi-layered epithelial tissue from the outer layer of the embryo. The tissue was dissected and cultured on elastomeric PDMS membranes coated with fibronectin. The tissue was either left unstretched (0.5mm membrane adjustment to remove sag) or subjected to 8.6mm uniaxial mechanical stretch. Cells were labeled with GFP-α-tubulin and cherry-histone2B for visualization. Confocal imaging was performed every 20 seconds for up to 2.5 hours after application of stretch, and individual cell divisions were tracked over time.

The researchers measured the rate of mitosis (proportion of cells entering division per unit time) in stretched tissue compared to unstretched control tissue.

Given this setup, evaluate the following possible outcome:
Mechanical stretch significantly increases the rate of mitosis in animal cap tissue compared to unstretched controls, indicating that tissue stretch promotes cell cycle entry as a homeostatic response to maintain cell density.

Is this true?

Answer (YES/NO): YES